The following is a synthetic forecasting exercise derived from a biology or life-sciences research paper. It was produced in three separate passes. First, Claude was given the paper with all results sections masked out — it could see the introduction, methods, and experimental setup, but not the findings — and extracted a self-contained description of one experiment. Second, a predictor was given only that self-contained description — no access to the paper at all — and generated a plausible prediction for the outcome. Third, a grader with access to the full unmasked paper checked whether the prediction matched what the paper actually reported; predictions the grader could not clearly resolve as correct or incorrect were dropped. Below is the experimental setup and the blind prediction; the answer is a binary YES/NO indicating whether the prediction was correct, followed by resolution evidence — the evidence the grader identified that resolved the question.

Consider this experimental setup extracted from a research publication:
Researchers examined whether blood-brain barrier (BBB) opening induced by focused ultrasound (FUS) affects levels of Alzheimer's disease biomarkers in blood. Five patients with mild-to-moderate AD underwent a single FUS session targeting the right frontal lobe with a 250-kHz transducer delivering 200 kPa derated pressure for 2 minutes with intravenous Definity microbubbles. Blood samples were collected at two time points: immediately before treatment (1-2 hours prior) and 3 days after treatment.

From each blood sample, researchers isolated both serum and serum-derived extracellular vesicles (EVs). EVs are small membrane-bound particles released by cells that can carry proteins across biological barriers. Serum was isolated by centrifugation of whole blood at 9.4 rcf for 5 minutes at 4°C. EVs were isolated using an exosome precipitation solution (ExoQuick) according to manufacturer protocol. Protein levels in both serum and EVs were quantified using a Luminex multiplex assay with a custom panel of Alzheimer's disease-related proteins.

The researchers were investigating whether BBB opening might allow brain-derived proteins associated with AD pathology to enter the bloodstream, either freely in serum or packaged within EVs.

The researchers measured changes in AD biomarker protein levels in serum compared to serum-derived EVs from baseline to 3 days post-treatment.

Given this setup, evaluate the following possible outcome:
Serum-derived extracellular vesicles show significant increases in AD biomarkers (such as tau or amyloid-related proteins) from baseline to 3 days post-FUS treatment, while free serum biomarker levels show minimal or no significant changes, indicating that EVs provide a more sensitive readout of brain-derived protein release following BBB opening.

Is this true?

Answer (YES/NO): NO